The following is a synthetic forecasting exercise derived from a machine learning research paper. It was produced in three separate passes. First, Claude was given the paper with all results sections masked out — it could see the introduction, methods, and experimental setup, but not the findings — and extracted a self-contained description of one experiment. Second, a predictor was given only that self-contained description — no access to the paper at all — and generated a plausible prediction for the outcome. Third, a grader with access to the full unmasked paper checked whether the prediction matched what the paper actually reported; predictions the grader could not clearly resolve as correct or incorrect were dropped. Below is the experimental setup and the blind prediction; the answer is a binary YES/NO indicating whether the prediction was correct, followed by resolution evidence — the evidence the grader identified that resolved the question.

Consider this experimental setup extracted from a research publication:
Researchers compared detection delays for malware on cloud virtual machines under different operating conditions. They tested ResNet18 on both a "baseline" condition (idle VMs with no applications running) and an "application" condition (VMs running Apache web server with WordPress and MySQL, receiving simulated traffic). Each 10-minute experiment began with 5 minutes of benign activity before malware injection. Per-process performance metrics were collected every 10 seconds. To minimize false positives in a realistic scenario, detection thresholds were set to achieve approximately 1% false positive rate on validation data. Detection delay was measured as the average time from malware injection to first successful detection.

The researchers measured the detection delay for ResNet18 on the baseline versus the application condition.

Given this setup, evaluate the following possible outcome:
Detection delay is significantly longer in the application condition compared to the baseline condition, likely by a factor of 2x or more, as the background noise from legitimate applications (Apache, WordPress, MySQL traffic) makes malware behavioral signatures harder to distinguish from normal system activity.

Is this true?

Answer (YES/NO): YES